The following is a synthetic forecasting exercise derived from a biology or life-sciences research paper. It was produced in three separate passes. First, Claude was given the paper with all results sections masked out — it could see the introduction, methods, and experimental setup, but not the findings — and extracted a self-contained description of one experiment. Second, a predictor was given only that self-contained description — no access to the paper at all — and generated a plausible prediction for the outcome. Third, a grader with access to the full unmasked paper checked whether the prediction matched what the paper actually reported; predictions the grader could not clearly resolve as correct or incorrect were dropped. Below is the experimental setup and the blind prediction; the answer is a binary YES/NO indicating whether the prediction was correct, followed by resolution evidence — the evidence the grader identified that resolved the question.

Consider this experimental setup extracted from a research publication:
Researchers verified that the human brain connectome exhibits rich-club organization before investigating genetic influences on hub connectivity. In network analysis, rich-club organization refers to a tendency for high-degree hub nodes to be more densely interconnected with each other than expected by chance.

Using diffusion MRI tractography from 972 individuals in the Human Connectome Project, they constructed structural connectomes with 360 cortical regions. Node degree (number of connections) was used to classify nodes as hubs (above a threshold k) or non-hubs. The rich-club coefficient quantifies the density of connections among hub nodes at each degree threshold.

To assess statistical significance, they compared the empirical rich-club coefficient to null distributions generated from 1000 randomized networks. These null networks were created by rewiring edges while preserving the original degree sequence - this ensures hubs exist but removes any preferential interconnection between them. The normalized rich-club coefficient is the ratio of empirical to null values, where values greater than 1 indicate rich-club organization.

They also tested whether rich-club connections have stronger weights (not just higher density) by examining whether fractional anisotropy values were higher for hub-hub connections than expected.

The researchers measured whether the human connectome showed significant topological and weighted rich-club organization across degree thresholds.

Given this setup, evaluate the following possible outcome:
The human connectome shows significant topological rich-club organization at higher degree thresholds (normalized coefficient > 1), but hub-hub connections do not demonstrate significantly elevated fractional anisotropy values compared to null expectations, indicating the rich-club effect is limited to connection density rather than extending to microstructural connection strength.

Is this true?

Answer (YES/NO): NO